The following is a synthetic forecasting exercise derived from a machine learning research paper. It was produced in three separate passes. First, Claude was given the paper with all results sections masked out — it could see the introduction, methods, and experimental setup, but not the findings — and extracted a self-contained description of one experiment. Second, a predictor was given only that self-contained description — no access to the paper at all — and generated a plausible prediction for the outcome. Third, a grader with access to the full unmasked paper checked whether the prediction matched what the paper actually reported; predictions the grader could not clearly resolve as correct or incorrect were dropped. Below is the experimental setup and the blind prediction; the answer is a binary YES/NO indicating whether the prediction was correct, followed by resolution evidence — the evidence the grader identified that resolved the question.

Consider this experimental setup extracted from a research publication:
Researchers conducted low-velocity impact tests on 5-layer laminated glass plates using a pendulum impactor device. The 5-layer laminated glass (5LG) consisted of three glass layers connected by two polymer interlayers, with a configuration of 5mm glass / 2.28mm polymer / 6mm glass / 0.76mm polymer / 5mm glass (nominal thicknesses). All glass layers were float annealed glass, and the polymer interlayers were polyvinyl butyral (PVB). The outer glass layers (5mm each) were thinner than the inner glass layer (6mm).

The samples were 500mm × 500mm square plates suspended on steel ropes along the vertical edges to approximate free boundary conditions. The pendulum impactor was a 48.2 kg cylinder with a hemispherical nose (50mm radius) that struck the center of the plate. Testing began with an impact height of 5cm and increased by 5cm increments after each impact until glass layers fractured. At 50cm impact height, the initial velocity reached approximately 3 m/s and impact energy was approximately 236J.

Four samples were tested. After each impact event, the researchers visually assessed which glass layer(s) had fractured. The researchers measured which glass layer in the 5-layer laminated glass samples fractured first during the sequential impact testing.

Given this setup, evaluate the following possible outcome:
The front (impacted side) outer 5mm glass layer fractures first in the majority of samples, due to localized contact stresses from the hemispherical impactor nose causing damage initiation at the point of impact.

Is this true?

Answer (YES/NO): NO